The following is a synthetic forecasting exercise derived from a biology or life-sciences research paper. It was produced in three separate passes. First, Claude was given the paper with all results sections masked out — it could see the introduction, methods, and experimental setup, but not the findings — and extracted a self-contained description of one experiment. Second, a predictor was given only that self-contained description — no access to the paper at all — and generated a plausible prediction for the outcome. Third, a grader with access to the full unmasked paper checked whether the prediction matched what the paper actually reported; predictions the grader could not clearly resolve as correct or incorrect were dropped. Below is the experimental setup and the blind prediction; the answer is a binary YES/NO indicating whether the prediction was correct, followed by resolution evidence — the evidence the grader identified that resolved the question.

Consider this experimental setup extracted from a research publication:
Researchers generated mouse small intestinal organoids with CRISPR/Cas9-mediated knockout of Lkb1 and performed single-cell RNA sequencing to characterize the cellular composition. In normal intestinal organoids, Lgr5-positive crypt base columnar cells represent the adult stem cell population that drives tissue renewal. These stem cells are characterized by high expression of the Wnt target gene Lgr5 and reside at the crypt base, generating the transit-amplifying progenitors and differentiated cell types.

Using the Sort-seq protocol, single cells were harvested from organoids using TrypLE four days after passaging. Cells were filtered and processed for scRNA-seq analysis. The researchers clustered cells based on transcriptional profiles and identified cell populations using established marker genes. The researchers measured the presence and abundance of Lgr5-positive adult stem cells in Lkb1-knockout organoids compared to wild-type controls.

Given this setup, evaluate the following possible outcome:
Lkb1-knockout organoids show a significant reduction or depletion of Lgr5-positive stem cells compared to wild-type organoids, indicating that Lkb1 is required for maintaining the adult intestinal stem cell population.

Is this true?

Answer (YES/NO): YES